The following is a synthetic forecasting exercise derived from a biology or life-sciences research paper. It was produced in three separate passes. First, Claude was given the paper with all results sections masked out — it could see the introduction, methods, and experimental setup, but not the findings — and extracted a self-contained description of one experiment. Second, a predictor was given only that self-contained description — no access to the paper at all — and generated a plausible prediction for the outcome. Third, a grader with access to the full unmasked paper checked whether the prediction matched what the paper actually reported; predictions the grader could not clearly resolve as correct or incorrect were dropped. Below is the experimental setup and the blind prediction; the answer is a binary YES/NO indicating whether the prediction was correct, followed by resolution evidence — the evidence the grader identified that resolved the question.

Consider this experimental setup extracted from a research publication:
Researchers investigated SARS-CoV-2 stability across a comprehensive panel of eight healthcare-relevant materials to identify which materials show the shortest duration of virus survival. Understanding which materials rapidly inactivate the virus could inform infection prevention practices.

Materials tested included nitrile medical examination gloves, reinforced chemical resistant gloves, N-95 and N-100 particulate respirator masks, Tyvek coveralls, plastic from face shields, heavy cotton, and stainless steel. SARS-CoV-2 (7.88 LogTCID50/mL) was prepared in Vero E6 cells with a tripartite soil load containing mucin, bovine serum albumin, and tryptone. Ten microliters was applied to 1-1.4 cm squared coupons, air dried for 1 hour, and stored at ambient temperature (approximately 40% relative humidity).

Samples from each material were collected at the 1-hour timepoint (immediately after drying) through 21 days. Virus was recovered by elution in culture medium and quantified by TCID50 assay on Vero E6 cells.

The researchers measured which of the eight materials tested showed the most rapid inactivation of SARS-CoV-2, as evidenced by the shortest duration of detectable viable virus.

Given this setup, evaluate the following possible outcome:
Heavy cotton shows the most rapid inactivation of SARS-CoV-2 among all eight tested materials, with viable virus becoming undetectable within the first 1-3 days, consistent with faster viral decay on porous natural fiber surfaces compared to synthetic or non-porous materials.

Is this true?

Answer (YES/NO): YES